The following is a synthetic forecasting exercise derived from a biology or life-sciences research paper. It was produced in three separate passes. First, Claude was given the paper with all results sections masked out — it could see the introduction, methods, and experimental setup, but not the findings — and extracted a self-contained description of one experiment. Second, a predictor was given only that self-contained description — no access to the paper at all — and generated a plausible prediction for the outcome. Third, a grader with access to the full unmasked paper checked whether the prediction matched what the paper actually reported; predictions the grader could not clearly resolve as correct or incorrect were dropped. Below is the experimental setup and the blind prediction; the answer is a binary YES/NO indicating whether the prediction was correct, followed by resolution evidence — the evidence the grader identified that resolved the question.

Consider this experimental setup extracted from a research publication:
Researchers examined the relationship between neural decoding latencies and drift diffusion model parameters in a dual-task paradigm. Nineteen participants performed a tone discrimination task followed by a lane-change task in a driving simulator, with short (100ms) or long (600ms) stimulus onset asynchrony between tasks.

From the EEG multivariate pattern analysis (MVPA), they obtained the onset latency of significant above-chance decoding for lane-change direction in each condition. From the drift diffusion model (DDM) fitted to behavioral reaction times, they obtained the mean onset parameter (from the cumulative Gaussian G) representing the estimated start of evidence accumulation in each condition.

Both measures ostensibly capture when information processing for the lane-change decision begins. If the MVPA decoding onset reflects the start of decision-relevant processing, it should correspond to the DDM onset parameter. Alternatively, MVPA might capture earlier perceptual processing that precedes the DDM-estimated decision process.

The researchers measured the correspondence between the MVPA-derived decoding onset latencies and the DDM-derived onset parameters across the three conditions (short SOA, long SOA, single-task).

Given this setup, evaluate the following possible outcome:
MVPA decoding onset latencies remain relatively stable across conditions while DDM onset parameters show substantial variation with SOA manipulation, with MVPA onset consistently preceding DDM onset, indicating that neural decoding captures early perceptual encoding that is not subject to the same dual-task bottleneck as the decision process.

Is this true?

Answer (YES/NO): NO